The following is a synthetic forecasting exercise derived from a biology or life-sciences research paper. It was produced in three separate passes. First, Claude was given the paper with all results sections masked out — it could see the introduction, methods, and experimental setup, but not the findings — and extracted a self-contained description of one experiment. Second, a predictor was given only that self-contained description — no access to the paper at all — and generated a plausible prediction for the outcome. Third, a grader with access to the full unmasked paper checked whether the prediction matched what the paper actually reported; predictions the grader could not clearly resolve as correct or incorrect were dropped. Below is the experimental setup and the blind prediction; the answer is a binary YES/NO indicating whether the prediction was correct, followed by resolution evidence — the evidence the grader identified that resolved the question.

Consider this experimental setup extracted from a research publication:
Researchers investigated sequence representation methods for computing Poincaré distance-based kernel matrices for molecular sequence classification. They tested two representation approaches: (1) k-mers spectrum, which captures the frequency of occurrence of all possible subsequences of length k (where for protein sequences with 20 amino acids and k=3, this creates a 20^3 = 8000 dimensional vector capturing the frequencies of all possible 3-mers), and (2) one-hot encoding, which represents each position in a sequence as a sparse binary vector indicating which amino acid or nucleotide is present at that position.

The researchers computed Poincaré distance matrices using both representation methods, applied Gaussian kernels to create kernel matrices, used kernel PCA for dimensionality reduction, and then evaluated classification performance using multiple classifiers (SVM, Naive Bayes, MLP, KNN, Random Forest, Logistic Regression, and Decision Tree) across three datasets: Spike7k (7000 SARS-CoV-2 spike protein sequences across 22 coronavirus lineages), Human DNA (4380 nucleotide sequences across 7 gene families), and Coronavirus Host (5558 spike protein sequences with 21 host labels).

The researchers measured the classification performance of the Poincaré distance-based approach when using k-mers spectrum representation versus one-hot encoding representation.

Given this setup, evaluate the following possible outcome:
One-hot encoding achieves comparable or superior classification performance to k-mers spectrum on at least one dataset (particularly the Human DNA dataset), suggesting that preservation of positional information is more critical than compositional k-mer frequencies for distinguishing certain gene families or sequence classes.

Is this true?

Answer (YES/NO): NO